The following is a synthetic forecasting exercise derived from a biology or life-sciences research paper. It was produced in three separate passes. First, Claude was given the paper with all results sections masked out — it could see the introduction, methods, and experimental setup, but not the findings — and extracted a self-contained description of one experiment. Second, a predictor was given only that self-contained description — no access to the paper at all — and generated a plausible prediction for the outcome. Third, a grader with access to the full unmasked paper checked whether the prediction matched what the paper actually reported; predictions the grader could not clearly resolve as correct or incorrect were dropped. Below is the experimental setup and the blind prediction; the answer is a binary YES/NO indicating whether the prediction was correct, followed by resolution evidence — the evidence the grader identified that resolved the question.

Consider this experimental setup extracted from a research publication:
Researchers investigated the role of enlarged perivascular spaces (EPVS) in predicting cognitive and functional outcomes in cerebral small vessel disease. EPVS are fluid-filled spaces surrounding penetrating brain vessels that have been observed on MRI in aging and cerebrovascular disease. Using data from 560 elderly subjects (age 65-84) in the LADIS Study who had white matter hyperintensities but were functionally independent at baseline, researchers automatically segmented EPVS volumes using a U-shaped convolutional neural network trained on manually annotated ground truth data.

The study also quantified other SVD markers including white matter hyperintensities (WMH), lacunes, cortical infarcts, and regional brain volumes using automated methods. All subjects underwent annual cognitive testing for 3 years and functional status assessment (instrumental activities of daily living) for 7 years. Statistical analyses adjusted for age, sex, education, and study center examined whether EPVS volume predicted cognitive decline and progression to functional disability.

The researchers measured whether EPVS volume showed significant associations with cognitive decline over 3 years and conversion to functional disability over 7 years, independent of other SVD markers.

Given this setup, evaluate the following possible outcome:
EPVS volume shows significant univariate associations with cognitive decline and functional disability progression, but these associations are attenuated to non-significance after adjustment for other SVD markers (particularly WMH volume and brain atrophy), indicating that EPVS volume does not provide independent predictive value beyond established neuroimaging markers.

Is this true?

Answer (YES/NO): NO